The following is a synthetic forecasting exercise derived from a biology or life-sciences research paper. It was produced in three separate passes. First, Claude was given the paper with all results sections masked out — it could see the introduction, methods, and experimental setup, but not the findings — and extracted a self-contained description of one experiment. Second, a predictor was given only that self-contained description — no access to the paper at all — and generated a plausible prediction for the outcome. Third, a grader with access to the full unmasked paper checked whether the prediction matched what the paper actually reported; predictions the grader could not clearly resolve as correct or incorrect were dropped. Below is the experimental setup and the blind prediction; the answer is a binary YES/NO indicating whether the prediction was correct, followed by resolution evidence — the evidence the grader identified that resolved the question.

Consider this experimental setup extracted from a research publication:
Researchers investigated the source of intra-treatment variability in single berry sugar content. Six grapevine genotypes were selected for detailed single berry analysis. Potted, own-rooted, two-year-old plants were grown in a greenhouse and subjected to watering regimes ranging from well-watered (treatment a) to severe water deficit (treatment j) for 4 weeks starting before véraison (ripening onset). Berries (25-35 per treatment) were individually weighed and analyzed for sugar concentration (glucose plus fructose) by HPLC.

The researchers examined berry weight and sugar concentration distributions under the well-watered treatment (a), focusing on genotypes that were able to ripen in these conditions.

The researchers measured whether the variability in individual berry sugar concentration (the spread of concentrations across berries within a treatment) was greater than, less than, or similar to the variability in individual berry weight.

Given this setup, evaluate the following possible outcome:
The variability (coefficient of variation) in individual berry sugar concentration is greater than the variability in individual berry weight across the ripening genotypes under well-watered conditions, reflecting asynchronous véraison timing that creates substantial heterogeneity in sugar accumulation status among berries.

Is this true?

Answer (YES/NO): YES